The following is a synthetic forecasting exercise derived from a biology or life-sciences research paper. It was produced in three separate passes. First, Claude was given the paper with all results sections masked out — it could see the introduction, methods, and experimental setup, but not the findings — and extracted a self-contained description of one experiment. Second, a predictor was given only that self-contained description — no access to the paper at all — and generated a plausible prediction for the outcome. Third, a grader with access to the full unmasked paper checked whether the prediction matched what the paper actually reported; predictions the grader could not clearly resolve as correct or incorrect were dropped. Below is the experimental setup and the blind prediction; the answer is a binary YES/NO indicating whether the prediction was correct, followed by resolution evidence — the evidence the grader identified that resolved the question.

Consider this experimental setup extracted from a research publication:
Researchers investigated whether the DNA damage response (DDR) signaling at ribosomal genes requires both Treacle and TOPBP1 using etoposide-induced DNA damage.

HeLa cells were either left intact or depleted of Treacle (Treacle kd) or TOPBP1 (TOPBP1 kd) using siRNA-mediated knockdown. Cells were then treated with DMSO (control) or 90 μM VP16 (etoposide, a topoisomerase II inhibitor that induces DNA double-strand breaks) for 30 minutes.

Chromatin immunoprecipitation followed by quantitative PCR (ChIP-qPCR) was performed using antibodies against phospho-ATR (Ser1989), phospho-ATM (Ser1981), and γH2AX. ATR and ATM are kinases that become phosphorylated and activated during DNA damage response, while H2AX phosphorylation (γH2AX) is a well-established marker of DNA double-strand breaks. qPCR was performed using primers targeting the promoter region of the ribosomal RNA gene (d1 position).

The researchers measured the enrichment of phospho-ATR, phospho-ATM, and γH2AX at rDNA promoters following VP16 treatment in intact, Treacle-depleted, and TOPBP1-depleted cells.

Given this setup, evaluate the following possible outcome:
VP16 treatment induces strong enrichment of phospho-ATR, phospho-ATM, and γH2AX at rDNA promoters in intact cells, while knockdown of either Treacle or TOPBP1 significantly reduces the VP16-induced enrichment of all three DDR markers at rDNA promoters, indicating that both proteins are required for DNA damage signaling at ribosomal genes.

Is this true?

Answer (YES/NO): YES